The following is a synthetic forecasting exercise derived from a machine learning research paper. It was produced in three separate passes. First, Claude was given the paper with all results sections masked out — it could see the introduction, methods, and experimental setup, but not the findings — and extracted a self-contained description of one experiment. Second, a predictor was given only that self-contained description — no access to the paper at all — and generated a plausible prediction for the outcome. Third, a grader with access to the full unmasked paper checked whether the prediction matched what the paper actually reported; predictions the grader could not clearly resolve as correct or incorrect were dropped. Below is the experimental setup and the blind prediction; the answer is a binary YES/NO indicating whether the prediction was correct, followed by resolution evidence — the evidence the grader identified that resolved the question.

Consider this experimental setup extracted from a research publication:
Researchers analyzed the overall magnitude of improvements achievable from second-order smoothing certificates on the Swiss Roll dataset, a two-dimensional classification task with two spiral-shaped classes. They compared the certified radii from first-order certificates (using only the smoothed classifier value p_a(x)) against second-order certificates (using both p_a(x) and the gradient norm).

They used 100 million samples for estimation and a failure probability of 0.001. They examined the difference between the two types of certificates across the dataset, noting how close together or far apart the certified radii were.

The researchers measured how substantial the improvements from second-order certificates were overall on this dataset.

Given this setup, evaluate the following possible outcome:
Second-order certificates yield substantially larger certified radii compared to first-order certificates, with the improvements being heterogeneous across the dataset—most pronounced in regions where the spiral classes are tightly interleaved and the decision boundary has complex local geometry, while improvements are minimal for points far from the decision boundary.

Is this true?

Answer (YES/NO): NO